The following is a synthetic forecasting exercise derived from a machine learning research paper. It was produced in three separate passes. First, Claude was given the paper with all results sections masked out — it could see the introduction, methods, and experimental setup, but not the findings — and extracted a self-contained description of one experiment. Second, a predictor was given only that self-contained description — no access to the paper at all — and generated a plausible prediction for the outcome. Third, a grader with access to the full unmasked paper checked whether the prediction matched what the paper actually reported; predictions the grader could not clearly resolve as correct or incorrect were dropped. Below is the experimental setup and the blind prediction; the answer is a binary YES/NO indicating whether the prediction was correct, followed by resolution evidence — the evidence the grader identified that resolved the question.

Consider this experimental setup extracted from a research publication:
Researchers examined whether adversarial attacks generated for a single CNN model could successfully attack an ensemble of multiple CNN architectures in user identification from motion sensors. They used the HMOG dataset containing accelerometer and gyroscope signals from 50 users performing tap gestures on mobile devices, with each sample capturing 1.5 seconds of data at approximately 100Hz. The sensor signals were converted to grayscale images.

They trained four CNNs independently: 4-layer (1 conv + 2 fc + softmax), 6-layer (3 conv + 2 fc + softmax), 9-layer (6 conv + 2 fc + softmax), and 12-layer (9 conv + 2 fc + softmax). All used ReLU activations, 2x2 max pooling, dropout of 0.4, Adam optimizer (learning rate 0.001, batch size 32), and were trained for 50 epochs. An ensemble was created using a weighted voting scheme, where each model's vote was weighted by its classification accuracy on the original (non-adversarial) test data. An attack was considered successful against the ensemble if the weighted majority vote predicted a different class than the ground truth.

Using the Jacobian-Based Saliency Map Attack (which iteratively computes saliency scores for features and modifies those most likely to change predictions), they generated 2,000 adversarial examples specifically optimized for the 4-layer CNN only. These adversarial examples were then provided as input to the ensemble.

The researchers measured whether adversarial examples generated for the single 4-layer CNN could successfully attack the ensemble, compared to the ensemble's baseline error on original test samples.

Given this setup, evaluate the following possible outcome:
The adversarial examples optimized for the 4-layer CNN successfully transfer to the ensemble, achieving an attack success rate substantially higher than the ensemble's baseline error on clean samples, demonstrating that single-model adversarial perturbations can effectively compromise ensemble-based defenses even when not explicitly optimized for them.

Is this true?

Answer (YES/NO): YES